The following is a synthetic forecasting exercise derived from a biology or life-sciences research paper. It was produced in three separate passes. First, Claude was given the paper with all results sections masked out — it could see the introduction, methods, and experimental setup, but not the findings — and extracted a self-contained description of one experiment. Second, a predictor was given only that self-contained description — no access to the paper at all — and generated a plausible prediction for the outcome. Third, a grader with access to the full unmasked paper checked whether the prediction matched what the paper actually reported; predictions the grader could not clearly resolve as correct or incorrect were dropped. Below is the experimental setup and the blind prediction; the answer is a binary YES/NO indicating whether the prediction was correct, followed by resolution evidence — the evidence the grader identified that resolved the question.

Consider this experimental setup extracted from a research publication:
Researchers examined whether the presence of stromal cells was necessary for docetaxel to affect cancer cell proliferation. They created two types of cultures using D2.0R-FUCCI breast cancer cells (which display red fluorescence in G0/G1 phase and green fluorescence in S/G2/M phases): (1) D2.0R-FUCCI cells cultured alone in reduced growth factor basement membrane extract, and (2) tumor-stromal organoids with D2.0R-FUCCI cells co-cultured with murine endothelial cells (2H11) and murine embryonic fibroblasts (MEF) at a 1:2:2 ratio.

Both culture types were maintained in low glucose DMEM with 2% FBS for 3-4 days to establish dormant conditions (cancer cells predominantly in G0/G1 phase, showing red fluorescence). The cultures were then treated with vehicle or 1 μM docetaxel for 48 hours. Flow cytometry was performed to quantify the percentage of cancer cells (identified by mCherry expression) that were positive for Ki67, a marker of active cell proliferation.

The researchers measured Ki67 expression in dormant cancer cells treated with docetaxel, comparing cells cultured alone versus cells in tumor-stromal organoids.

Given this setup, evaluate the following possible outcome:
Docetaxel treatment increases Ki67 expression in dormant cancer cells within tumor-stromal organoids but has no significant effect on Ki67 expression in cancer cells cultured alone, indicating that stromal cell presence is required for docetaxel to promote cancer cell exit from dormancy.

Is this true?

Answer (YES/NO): YES